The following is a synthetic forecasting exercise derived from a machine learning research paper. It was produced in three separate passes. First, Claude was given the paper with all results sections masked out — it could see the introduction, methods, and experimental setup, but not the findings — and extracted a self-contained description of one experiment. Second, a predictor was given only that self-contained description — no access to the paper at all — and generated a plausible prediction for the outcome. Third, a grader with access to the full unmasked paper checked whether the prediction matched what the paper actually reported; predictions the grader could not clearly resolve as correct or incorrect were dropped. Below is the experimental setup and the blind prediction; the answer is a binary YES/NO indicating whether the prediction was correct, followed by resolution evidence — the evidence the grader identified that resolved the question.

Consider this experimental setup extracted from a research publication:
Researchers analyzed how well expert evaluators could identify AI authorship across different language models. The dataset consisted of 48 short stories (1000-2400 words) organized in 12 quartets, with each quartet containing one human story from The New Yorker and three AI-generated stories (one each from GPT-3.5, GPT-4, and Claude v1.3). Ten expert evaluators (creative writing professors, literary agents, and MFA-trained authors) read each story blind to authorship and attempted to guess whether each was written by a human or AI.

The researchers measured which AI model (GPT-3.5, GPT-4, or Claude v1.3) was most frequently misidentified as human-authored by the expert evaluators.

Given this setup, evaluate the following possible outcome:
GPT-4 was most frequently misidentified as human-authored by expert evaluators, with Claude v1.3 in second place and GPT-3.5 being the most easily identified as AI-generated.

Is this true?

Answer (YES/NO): NO